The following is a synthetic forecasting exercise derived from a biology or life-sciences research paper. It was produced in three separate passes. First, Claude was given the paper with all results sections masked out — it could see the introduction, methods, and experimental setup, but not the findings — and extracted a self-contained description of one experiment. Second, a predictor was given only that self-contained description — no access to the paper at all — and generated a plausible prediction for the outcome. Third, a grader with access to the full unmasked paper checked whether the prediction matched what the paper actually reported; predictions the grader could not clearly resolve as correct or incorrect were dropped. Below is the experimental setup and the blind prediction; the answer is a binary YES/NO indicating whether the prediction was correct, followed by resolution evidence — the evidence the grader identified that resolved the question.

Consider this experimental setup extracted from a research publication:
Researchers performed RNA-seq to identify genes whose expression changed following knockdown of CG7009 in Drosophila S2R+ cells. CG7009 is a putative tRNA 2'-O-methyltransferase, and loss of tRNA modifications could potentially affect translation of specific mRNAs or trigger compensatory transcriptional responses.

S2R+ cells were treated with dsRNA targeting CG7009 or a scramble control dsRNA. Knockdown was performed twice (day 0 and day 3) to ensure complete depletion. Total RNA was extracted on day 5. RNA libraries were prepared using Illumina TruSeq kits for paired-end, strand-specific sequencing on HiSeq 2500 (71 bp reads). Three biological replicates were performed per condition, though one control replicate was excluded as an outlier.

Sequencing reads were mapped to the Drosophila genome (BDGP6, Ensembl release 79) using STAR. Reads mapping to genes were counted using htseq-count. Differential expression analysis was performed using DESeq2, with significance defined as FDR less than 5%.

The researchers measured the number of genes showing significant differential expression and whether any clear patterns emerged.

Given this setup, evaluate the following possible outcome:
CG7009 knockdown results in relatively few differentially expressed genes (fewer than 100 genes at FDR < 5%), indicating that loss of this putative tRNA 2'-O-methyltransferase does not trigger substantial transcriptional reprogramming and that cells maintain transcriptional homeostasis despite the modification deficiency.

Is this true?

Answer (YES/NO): NO